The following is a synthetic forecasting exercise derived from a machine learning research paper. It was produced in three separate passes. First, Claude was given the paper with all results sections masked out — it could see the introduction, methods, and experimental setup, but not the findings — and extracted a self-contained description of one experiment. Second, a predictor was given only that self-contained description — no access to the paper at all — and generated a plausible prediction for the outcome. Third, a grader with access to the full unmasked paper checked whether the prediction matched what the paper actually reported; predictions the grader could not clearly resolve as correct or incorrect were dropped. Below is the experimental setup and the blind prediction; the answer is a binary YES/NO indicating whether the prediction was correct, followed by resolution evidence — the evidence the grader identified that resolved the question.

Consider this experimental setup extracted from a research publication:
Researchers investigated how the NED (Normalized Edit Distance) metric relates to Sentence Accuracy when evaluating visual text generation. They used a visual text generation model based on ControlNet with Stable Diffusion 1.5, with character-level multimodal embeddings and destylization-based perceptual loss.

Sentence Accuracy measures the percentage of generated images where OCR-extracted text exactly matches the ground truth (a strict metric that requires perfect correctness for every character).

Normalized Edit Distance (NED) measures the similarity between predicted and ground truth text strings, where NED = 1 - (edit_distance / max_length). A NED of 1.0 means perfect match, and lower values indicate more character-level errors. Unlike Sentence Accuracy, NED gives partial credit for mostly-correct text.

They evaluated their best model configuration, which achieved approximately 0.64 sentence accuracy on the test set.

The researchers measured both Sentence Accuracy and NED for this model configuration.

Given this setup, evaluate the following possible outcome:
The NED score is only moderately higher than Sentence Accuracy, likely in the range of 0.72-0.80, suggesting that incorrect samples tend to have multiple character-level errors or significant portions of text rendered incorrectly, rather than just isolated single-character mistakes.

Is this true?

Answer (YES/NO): NO